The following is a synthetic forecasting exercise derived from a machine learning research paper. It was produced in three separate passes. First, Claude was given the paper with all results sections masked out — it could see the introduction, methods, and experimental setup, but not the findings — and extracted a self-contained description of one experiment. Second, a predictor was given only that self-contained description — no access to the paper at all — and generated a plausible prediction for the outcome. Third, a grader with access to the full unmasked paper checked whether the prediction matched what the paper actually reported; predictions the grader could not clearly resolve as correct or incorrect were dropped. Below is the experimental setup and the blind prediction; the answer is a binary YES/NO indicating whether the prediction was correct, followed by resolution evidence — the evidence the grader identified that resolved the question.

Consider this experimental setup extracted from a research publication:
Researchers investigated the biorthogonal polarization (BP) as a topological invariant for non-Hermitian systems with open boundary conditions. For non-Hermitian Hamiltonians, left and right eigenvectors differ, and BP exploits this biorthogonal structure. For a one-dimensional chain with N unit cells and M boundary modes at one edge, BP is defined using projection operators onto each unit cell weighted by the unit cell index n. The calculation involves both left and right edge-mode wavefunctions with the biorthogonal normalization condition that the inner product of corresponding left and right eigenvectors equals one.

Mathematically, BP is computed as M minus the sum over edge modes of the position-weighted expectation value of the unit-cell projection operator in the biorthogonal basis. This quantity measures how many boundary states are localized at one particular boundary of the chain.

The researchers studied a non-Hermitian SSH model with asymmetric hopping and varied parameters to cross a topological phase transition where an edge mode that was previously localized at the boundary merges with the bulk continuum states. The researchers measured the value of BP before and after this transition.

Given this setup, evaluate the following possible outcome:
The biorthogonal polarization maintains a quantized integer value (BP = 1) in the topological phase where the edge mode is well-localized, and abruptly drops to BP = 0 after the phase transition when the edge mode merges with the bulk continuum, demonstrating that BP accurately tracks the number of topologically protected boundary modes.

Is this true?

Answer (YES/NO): YES